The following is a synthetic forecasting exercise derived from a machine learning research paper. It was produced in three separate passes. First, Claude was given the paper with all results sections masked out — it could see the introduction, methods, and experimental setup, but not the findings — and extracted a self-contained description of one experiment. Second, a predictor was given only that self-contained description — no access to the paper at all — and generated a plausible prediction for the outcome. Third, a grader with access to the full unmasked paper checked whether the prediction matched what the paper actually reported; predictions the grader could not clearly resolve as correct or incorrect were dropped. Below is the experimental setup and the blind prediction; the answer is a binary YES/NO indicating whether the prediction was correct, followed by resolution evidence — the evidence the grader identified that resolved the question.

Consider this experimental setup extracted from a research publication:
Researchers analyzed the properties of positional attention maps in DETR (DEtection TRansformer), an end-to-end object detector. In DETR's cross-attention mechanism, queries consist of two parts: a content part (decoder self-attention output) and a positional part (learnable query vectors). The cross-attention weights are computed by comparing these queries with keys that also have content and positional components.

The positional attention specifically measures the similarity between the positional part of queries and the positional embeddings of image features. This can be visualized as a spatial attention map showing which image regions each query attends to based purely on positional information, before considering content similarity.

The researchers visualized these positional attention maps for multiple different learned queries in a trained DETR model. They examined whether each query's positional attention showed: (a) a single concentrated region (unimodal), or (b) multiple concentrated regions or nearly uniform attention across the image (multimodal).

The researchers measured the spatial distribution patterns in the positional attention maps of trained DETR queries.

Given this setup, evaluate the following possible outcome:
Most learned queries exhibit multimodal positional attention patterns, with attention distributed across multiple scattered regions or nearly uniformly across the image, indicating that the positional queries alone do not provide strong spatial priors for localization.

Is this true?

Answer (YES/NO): YES